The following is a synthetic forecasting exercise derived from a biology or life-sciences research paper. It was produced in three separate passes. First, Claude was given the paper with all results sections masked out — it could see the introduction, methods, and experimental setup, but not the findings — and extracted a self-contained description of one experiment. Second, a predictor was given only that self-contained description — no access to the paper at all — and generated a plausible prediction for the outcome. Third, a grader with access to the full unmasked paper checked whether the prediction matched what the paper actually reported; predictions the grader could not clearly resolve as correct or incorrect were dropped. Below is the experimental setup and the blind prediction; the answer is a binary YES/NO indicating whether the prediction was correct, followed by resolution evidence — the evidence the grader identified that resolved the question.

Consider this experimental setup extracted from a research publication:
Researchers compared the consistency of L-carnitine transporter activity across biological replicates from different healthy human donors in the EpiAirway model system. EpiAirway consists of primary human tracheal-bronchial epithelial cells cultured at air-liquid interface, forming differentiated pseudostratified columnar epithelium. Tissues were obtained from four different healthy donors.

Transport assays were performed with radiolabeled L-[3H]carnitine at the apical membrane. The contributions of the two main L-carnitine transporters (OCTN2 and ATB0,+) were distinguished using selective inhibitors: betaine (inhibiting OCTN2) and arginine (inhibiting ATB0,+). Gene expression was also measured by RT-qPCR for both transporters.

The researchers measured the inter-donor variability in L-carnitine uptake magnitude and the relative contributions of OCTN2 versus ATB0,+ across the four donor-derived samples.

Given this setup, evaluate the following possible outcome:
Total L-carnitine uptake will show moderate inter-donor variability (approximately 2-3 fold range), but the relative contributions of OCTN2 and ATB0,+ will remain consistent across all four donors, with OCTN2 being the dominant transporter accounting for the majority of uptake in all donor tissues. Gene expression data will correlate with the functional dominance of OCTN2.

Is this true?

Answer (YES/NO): NO